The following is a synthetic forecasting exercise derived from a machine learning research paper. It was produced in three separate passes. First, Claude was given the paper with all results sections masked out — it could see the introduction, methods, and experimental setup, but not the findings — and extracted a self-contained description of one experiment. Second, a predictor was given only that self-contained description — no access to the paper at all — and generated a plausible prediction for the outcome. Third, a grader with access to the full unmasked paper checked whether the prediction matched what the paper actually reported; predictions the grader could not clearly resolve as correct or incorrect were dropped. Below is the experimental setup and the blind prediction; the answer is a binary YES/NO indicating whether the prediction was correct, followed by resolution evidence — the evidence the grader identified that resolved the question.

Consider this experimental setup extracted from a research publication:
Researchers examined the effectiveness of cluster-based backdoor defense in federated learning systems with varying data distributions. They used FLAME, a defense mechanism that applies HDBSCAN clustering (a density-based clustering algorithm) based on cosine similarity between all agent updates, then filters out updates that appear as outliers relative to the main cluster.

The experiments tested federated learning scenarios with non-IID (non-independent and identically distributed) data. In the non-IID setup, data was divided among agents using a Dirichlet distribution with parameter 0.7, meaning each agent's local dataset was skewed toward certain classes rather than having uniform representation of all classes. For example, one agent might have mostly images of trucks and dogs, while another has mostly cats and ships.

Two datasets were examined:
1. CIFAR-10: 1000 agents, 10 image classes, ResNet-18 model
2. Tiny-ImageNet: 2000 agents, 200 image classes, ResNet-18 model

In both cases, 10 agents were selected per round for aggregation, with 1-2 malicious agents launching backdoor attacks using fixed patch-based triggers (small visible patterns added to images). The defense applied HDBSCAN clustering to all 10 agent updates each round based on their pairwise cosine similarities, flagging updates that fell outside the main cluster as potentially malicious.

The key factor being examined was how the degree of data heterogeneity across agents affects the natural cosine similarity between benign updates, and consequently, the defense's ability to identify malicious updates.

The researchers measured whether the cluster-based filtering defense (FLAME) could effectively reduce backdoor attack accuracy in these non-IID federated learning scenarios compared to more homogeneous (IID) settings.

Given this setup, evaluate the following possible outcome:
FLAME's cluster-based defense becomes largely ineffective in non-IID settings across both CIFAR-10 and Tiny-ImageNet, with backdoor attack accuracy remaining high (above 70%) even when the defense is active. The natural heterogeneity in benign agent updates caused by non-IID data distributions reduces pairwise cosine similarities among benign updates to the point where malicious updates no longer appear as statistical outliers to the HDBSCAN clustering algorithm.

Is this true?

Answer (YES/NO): NO